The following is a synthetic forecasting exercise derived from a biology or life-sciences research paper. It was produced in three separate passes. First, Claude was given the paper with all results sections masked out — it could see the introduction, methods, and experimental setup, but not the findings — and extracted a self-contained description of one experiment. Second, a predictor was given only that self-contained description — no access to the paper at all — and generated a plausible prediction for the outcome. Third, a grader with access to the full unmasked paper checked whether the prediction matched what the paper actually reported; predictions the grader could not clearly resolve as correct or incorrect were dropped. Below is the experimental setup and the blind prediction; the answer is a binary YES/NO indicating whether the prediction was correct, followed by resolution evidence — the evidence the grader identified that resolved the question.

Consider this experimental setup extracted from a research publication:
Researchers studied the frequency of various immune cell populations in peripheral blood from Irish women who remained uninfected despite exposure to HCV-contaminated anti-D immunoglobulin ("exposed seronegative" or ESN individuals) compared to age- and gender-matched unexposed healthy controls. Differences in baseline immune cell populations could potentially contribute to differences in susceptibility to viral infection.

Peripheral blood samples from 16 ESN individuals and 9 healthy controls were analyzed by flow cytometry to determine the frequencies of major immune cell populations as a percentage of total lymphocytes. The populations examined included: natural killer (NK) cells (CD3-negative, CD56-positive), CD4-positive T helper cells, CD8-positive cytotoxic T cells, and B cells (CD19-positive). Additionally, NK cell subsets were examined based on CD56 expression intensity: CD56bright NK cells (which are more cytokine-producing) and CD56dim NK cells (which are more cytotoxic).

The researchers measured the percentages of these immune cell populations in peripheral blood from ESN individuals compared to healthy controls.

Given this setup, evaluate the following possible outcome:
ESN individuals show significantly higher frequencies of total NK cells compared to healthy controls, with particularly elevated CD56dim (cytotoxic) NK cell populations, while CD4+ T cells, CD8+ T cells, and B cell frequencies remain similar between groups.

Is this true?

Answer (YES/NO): NO